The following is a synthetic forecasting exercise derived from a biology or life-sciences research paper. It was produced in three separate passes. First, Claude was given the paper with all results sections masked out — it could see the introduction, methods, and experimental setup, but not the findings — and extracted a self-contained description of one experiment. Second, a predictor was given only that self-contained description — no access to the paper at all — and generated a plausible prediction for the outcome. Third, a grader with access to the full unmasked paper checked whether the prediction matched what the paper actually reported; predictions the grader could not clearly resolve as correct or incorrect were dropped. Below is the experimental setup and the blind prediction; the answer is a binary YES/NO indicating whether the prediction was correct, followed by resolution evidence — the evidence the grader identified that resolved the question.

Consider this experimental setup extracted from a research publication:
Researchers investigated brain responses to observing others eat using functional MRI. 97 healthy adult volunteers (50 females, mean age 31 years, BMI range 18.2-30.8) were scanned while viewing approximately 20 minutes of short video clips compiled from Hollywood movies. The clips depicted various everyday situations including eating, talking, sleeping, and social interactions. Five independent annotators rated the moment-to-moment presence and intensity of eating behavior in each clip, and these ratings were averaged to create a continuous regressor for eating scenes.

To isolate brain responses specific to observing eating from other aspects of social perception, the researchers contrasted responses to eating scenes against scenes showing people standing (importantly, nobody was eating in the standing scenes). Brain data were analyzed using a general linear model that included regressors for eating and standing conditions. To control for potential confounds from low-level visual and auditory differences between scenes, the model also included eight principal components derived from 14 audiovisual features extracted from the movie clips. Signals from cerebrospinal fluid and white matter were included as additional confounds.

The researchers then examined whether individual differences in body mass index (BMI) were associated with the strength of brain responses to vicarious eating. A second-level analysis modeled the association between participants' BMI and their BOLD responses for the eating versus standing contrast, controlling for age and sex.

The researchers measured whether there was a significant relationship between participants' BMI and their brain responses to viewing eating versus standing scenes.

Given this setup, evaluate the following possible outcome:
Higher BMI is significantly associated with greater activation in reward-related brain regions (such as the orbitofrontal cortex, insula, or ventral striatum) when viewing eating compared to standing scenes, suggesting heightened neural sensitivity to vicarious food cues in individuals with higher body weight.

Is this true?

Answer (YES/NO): NO